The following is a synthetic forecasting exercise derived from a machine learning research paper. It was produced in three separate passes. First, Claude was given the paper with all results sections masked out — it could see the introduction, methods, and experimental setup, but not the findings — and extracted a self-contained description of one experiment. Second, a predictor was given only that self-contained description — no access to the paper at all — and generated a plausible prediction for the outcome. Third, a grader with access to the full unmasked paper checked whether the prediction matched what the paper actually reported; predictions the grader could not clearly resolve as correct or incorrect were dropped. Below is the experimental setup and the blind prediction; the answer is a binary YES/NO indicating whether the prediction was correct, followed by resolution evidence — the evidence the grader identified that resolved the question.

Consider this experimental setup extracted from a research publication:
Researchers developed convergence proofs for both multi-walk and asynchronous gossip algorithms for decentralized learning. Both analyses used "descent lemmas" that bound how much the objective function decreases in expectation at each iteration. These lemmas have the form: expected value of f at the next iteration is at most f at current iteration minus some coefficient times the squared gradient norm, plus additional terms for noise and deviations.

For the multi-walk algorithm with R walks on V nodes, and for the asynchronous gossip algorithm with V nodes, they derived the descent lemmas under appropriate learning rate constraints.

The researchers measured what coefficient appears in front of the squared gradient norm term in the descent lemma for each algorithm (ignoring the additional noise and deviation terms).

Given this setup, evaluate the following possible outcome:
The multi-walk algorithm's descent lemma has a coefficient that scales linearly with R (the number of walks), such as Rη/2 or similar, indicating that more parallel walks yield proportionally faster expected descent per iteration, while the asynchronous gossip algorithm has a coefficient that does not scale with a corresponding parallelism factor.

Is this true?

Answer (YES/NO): NO